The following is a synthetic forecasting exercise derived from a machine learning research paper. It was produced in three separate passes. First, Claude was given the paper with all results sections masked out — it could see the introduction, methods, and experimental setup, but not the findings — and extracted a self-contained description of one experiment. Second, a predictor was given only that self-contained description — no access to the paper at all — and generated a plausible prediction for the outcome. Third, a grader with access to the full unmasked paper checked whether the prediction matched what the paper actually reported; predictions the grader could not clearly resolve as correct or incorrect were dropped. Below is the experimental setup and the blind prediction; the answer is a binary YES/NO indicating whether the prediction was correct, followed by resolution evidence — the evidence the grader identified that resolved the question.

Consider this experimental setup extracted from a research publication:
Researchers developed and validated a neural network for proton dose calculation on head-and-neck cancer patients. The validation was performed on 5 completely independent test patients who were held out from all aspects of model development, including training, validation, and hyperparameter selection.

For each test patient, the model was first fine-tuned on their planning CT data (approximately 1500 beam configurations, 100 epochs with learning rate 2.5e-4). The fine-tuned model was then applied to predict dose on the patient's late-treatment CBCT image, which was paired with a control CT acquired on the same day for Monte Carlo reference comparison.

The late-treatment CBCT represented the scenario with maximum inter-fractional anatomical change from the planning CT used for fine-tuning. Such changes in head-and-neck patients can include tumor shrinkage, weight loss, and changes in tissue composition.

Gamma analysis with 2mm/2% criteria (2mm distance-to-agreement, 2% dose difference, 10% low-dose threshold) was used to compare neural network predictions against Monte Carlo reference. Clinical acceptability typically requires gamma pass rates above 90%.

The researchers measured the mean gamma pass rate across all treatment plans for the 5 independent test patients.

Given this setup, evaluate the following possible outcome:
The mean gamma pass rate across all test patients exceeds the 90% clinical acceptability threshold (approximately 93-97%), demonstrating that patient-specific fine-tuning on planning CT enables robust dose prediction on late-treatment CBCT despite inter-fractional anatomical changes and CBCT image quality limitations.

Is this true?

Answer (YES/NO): YES